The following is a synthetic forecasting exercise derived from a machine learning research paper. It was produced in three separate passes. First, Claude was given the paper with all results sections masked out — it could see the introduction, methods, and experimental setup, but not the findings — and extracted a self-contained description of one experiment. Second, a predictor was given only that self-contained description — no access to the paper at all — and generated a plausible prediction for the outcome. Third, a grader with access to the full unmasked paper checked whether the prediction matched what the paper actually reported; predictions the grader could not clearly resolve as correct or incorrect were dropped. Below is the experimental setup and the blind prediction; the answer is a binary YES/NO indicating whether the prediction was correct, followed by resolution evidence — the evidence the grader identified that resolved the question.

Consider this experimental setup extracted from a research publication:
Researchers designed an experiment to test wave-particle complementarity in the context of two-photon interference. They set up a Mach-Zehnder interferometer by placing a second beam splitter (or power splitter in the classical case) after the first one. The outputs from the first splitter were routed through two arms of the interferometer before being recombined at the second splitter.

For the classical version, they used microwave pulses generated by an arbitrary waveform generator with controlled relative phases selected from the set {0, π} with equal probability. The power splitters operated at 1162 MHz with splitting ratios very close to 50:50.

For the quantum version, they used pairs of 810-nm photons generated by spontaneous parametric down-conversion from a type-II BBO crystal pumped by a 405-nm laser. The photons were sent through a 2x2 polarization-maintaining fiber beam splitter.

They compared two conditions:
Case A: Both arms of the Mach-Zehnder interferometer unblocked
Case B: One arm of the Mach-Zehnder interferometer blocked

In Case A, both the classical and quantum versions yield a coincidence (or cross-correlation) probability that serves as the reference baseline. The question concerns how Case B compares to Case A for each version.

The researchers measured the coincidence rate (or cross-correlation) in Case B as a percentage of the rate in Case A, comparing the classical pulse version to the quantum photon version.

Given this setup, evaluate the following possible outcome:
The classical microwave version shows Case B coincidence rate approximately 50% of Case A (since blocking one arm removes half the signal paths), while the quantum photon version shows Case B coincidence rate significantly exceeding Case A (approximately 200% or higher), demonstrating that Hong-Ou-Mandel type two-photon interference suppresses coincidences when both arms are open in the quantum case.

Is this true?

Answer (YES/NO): NO